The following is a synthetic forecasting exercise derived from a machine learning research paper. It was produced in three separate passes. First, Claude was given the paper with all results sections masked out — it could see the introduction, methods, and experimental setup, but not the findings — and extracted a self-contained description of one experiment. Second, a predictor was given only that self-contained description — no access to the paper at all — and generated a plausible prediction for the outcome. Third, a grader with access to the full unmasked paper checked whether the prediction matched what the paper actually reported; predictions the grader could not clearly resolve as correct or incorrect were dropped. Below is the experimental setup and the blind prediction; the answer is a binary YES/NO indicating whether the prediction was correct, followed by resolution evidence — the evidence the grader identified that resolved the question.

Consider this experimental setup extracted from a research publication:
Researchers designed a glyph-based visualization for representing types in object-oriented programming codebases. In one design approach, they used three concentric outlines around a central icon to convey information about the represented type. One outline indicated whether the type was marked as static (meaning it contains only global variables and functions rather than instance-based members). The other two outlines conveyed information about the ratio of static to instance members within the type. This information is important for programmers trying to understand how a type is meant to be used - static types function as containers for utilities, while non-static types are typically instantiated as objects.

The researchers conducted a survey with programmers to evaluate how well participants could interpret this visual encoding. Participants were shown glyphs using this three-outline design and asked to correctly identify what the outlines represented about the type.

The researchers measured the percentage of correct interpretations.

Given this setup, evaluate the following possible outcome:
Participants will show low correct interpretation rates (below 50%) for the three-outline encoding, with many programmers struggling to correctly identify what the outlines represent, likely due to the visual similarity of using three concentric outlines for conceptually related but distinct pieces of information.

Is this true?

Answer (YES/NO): NO